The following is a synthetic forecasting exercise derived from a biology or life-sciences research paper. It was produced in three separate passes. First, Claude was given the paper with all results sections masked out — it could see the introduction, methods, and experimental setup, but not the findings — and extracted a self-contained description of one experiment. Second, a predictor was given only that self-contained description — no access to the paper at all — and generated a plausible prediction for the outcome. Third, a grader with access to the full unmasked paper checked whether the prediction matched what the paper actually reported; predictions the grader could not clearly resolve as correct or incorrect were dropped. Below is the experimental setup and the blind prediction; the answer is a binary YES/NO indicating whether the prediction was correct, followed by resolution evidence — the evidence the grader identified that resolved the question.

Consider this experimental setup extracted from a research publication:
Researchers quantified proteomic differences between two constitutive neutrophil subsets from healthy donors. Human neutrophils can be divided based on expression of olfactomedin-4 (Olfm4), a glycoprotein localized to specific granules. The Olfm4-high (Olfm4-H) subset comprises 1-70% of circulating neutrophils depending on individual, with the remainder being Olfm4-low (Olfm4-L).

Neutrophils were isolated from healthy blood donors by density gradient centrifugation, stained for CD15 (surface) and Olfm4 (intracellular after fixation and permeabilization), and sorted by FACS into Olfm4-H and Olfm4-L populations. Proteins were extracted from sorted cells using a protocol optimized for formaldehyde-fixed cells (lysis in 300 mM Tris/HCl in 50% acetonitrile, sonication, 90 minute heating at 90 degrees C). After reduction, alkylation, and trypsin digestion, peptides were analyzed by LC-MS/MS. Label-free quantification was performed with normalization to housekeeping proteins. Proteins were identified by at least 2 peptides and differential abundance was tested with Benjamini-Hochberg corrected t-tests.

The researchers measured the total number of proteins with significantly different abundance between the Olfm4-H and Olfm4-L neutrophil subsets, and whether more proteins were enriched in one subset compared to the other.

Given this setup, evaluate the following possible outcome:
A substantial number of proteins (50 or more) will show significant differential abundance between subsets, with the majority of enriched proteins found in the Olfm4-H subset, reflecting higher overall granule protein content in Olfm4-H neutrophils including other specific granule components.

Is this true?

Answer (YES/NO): NO